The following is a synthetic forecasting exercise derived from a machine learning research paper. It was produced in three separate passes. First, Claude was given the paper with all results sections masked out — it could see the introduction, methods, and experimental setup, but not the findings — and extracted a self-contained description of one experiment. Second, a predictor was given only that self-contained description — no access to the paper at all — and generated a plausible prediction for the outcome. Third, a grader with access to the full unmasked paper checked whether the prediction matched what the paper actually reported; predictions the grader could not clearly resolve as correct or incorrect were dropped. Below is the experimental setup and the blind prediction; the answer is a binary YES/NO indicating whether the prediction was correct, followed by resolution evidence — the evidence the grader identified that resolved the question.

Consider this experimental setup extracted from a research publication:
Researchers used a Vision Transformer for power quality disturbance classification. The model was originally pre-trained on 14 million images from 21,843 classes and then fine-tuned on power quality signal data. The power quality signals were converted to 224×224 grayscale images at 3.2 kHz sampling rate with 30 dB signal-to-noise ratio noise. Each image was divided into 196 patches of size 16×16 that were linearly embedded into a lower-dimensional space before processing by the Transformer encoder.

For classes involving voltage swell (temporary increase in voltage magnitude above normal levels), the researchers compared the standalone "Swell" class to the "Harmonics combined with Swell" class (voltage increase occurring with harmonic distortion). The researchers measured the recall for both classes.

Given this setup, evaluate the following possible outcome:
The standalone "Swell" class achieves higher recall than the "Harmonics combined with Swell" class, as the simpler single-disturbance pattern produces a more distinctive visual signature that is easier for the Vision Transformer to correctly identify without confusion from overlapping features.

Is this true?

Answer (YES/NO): YES